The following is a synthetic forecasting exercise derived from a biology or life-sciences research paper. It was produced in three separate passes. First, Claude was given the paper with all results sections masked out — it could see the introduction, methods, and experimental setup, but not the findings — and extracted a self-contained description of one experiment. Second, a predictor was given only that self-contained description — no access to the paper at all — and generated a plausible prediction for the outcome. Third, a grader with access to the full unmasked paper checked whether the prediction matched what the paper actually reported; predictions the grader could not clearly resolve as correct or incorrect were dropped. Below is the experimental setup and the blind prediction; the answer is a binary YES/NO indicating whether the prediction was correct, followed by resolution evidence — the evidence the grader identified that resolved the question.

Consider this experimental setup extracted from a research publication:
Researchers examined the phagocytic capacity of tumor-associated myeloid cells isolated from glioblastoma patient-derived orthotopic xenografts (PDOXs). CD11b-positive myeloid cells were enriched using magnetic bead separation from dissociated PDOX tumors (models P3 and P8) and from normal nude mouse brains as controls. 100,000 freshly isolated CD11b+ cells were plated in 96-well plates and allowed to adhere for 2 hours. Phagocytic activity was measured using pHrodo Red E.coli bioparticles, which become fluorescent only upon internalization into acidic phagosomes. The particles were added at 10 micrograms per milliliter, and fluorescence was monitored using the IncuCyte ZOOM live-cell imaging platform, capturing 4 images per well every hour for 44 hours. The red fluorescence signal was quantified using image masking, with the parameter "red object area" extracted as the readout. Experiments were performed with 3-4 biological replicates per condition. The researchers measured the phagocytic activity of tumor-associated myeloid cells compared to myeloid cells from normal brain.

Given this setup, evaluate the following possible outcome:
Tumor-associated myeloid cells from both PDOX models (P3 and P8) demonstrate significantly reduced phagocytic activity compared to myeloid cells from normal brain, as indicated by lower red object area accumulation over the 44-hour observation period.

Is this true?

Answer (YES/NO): NO